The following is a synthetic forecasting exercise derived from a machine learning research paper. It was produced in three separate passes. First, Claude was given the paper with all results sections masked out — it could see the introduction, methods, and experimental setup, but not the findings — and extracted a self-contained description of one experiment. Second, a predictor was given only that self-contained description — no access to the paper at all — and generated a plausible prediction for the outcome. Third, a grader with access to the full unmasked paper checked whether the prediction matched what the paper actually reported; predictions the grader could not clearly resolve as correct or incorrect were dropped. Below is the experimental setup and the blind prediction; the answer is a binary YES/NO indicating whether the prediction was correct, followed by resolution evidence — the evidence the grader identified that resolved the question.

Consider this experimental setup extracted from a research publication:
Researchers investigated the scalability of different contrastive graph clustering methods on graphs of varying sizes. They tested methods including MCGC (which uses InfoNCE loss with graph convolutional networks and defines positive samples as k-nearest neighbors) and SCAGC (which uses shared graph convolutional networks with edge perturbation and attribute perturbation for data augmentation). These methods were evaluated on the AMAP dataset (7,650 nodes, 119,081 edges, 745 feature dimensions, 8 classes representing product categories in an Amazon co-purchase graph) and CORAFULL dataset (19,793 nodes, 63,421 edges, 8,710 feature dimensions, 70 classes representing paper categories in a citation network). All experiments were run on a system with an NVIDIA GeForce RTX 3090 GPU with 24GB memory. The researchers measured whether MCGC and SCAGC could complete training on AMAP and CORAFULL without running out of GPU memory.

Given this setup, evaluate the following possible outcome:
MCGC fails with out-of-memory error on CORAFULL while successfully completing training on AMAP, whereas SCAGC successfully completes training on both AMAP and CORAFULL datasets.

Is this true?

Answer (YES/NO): NO